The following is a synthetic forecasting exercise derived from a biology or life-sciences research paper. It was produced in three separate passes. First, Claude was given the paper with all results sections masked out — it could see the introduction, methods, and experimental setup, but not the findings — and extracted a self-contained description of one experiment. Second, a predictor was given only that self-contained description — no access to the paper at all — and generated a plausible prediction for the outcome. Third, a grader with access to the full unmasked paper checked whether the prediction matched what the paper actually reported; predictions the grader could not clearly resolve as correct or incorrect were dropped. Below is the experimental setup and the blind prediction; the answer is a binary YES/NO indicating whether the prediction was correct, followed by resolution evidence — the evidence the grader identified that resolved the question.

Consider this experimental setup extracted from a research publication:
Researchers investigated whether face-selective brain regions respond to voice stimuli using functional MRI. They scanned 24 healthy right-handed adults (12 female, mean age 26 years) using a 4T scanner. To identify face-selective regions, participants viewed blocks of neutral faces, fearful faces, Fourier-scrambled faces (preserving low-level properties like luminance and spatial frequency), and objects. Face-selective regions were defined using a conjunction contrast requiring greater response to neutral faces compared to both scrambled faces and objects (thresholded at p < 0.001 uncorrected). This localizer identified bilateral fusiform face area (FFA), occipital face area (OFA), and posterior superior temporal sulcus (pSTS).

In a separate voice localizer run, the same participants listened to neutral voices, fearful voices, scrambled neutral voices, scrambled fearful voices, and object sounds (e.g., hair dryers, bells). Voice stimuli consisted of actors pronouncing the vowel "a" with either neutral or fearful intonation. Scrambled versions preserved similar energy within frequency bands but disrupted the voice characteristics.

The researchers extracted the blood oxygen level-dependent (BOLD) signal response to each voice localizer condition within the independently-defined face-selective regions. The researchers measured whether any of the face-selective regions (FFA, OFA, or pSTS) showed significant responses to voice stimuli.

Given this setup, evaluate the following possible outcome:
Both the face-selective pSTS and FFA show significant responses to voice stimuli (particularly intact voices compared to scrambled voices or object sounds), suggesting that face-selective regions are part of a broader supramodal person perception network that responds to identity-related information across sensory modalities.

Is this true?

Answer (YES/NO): NO